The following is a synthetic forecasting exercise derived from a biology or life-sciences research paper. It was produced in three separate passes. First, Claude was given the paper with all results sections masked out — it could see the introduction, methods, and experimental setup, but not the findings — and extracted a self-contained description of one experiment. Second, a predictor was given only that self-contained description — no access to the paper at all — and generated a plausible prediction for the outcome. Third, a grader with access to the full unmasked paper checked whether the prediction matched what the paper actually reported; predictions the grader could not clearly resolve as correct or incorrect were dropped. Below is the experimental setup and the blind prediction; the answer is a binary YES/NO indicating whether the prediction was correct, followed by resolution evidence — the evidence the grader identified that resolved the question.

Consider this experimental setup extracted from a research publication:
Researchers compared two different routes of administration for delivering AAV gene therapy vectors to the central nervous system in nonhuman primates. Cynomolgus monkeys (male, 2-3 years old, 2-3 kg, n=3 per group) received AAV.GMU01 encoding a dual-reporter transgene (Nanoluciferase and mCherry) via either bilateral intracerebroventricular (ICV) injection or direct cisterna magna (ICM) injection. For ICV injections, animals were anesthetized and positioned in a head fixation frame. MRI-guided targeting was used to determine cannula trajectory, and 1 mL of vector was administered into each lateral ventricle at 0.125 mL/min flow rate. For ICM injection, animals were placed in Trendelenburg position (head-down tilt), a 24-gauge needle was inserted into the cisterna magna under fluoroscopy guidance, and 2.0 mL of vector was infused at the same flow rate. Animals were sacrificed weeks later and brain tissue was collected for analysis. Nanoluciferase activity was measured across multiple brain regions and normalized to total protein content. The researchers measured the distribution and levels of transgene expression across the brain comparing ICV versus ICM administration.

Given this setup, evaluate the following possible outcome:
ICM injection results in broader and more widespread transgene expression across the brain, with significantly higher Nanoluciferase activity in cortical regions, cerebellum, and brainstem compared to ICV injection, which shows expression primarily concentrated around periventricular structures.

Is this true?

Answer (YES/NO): NO